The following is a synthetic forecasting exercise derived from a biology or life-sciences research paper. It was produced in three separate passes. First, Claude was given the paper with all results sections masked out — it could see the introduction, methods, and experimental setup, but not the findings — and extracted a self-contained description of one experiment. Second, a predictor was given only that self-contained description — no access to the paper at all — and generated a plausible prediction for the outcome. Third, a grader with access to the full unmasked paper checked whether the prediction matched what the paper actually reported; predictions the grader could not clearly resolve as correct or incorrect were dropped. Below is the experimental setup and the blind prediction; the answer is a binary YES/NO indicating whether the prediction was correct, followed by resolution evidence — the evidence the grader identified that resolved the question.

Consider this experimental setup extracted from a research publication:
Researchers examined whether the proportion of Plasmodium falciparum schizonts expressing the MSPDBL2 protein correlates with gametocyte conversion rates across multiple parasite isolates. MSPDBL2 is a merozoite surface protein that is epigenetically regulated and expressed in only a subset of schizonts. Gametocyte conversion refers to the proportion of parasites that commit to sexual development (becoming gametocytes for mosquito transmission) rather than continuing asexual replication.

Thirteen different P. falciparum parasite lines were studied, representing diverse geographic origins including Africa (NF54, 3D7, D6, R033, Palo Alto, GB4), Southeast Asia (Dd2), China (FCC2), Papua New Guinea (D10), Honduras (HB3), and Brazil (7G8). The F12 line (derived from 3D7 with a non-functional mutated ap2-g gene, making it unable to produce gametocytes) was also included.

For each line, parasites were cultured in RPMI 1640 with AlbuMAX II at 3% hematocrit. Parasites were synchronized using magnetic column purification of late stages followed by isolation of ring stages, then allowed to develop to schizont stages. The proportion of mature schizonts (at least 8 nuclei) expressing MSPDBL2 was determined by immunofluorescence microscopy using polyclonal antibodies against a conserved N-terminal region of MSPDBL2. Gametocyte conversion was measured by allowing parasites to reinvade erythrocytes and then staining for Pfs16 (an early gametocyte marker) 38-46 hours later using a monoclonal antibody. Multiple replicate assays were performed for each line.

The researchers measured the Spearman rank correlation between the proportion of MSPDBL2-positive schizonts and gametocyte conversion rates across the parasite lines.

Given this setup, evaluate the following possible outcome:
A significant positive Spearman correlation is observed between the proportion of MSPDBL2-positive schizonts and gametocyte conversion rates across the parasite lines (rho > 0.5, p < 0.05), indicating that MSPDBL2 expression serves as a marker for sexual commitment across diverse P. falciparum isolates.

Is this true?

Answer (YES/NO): NO